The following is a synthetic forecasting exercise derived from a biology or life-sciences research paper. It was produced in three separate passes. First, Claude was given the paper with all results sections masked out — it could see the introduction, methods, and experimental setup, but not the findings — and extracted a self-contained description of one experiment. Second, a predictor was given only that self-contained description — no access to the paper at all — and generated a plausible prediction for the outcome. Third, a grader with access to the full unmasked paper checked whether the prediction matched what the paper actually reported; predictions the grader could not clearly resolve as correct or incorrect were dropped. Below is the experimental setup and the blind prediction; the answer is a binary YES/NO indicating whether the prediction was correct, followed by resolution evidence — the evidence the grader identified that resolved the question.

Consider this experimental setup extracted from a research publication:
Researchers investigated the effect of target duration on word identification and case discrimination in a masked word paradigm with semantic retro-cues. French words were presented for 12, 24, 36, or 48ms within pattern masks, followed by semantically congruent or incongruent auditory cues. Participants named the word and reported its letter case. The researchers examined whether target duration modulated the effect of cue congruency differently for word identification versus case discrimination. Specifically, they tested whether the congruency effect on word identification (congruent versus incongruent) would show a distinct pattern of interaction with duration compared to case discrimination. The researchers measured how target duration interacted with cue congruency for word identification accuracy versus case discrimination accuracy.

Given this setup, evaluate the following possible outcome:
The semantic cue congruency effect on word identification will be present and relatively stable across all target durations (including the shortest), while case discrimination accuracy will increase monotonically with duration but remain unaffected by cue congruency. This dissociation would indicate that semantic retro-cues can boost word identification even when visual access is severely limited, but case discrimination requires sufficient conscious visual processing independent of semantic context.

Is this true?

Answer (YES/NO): NO